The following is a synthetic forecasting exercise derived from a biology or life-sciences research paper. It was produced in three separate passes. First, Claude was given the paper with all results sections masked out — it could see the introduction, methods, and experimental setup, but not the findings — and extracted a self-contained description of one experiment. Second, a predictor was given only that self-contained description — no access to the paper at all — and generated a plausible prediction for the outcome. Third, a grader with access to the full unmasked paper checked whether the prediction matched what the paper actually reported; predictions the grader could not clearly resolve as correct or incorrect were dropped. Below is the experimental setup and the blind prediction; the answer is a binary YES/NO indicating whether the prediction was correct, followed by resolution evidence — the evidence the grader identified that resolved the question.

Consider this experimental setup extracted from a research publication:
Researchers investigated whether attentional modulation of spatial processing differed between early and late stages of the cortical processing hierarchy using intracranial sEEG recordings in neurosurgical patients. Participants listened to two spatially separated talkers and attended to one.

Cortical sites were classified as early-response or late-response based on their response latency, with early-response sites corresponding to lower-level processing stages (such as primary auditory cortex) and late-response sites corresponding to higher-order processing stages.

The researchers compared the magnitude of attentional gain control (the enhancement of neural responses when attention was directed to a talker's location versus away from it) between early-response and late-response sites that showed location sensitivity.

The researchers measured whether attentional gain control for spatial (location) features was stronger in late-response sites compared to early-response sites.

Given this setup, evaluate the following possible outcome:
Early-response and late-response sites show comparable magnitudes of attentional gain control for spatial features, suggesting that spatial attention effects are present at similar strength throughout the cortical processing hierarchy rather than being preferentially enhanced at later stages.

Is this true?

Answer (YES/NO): YES